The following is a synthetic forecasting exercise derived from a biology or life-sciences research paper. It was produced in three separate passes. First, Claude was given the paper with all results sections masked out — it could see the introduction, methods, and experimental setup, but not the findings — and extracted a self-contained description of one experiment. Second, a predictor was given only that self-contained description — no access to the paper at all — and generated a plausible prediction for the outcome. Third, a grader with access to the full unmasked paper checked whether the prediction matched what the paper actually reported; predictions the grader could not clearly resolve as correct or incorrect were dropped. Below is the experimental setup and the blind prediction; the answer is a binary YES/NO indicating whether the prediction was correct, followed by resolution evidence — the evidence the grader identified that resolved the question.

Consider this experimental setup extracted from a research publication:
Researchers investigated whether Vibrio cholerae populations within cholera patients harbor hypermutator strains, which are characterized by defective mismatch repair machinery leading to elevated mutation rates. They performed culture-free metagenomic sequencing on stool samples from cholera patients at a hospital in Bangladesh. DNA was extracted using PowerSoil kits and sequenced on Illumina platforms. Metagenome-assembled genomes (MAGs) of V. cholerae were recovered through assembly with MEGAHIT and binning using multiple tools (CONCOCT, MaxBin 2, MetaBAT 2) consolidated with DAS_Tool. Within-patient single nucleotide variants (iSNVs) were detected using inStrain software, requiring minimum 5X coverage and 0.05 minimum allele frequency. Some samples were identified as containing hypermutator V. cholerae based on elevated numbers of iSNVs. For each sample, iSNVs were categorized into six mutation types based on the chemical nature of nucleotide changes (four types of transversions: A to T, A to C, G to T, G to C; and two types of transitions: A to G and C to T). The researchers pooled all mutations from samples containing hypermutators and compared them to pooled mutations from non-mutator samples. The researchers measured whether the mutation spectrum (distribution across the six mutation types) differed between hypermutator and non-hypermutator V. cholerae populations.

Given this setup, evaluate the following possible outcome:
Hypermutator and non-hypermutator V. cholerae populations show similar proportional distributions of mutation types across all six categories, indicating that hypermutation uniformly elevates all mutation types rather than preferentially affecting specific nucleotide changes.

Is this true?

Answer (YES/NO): NO